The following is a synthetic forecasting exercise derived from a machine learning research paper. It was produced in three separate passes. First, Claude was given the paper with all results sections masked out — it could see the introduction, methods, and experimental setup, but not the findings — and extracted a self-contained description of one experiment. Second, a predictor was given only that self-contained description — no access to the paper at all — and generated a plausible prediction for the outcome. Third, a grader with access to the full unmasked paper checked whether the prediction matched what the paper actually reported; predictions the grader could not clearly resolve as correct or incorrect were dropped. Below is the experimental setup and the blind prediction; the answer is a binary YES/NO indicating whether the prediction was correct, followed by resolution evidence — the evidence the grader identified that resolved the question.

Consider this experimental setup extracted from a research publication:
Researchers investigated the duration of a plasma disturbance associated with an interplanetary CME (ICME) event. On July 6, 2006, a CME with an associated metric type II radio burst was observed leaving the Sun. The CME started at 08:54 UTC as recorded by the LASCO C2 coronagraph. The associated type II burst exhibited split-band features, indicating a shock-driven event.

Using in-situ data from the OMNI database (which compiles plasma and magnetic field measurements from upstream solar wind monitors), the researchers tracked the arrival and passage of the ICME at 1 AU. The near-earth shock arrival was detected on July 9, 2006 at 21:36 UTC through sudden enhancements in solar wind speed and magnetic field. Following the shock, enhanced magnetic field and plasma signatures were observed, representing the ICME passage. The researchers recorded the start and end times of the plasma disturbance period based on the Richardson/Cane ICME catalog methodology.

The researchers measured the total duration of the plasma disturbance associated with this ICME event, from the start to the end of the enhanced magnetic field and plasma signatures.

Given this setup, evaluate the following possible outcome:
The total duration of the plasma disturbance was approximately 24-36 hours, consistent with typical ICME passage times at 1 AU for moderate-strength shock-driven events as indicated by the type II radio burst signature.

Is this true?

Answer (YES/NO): NO